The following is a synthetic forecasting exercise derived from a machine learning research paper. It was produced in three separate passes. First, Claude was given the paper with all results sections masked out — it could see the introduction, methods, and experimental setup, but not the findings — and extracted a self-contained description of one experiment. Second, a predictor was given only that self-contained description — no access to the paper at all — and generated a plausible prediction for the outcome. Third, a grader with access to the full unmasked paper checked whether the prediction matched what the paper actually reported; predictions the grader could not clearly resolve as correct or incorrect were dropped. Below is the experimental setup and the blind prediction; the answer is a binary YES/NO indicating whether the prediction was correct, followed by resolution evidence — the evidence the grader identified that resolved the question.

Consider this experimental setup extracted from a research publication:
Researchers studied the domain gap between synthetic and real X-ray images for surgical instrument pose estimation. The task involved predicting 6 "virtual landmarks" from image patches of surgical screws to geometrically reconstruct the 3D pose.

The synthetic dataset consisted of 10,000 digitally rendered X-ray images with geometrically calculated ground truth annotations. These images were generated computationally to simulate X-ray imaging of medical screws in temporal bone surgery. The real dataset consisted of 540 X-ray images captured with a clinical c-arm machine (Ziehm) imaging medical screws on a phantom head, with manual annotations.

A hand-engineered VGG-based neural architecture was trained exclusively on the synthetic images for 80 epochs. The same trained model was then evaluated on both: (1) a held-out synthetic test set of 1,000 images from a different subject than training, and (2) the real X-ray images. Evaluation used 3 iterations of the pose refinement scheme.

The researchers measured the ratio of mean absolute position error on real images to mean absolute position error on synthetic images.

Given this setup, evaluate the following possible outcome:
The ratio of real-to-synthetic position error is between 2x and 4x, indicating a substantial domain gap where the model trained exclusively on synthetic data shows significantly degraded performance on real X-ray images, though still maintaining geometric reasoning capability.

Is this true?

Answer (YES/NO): NO